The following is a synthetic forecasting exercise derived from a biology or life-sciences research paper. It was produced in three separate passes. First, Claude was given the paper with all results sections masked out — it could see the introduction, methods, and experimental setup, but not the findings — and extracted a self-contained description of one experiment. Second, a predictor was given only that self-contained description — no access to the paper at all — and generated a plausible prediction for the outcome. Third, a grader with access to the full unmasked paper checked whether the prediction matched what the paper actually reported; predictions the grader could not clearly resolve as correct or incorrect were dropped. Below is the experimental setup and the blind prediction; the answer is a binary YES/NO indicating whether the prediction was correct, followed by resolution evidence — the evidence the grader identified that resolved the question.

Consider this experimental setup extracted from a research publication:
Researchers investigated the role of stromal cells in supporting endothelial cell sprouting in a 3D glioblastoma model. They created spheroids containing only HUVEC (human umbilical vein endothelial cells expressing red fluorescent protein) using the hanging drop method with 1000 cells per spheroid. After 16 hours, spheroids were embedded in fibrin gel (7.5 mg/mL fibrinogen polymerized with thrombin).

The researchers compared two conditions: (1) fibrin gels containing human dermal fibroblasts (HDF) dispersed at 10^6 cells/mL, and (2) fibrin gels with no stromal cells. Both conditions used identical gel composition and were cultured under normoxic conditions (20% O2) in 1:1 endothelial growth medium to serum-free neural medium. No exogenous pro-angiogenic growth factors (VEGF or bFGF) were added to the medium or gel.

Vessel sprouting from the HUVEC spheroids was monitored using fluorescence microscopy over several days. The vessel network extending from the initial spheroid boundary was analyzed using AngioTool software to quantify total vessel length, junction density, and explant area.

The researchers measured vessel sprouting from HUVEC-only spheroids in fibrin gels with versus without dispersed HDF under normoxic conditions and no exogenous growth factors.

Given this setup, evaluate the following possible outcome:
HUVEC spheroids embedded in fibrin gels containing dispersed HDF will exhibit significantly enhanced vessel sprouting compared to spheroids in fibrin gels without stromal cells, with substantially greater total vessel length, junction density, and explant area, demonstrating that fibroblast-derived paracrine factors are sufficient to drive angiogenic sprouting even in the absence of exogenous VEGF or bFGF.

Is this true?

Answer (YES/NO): YES